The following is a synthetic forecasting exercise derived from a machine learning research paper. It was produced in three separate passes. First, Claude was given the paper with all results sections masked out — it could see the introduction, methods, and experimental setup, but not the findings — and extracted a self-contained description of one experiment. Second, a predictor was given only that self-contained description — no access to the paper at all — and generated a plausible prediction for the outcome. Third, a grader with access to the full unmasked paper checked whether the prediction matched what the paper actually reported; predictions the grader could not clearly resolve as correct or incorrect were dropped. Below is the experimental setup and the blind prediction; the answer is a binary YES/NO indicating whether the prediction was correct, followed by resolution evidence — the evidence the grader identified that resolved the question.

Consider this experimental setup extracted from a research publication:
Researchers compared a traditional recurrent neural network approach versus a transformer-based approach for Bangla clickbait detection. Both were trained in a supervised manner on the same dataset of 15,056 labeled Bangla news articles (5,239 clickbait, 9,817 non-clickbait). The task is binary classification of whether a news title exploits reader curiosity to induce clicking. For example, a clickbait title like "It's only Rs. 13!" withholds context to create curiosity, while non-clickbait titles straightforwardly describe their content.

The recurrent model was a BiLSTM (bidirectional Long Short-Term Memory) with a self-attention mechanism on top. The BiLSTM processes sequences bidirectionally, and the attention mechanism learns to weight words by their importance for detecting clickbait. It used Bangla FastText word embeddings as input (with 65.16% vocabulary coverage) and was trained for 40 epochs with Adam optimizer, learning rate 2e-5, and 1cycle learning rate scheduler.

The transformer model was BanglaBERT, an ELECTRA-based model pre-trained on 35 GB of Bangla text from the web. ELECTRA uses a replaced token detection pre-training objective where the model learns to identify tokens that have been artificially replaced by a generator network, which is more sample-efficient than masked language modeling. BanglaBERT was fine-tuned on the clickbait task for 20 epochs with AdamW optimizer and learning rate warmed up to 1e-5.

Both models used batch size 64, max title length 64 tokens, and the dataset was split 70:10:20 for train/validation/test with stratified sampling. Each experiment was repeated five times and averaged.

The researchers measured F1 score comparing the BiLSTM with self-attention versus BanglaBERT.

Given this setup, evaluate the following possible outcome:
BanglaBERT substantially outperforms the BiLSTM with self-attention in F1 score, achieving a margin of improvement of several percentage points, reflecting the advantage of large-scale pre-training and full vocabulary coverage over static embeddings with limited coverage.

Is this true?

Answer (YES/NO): YES